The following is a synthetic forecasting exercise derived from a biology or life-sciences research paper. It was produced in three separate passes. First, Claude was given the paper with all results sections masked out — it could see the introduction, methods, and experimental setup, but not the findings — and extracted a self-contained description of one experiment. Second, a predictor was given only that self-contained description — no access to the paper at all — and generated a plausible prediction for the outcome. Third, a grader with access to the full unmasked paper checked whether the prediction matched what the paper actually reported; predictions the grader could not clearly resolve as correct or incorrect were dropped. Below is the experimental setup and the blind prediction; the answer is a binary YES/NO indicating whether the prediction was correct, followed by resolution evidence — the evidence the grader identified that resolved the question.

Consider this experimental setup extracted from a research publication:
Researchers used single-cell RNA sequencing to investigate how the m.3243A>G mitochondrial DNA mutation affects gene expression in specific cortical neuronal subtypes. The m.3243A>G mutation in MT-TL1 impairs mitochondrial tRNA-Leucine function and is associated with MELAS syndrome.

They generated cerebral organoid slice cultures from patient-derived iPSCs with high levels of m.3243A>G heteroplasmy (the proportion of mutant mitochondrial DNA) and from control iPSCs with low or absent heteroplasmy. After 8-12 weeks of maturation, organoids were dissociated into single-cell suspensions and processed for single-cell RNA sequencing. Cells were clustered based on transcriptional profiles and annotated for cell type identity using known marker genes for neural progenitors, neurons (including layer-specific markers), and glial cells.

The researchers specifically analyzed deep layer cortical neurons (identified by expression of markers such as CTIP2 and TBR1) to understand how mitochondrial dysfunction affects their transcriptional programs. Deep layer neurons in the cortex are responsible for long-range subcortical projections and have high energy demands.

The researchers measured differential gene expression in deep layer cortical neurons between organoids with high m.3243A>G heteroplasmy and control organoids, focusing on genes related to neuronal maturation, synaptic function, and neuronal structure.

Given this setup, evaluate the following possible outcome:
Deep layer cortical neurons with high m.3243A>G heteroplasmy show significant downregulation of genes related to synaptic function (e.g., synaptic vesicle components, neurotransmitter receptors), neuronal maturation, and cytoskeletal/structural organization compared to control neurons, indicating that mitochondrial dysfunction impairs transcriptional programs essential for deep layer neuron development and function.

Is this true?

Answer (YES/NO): NO